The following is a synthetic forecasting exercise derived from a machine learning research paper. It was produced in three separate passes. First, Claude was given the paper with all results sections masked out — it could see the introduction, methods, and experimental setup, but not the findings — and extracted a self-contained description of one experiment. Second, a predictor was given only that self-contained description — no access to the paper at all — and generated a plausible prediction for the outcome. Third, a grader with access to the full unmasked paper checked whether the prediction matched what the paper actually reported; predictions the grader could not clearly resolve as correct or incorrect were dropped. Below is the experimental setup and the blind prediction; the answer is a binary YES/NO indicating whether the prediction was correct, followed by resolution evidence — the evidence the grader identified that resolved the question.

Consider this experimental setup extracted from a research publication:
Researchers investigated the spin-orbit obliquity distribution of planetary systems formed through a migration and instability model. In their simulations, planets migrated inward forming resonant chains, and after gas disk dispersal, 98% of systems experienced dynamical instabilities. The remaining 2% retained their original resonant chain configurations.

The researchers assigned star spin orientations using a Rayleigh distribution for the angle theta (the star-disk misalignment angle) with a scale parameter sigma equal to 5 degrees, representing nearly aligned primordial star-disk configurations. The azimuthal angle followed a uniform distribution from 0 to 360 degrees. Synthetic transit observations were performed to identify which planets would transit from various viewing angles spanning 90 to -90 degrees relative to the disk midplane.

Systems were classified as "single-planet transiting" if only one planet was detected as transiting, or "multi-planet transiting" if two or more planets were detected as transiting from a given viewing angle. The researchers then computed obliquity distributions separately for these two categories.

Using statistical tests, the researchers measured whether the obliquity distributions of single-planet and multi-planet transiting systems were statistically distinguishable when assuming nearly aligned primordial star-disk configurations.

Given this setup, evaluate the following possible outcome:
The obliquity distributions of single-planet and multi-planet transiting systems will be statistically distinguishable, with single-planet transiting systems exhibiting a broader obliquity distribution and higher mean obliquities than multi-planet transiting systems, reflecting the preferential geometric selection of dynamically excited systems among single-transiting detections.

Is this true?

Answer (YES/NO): YES